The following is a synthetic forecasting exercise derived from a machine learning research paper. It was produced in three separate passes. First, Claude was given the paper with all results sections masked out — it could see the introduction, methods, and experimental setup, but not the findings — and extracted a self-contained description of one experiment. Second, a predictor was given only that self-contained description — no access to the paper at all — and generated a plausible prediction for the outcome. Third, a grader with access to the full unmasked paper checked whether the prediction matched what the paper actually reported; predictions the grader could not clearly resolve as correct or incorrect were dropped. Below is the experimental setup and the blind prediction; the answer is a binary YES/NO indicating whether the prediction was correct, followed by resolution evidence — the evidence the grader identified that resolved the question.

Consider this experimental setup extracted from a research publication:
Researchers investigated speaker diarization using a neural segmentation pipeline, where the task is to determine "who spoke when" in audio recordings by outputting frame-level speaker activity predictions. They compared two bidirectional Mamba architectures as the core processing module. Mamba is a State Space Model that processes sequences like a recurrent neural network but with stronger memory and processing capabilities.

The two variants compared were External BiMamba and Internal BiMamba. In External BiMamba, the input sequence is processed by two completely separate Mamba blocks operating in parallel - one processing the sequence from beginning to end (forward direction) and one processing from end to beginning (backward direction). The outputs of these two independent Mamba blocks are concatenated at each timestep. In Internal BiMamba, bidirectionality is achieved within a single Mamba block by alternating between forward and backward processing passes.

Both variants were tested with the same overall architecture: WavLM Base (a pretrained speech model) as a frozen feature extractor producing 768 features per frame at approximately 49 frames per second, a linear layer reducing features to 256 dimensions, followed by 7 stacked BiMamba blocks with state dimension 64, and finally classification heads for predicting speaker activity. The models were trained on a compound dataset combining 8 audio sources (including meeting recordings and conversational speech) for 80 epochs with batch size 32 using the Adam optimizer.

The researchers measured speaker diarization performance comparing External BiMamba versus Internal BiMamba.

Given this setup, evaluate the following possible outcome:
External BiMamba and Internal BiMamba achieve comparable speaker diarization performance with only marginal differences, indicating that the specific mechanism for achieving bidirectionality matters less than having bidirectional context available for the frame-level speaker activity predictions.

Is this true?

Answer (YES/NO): YES